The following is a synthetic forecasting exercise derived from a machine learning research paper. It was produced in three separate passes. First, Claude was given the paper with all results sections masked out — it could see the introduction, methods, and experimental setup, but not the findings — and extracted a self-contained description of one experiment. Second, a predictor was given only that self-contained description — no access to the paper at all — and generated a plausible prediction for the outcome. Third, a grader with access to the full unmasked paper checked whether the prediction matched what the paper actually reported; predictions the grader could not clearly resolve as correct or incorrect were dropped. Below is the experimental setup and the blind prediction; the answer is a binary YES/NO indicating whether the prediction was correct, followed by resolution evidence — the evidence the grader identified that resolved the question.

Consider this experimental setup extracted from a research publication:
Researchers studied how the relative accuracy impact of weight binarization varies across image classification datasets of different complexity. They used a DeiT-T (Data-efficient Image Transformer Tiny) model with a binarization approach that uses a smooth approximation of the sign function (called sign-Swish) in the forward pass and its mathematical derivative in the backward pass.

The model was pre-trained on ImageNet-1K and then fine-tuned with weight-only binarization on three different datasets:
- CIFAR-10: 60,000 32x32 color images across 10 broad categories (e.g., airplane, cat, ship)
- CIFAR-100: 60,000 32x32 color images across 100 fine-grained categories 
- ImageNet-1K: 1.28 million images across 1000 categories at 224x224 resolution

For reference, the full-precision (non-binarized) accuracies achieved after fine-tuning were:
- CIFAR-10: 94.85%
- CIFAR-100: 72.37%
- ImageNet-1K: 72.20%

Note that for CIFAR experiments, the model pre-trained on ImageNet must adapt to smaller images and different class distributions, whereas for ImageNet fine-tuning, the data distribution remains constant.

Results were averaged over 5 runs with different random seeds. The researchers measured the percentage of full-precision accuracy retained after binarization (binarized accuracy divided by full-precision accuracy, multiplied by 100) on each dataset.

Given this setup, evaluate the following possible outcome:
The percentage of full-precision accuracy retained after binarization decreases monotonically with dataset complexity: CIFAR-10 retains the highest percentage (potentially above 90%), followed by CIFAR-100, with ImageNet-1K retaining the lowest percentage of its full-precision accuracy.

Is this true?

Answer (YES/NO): NO